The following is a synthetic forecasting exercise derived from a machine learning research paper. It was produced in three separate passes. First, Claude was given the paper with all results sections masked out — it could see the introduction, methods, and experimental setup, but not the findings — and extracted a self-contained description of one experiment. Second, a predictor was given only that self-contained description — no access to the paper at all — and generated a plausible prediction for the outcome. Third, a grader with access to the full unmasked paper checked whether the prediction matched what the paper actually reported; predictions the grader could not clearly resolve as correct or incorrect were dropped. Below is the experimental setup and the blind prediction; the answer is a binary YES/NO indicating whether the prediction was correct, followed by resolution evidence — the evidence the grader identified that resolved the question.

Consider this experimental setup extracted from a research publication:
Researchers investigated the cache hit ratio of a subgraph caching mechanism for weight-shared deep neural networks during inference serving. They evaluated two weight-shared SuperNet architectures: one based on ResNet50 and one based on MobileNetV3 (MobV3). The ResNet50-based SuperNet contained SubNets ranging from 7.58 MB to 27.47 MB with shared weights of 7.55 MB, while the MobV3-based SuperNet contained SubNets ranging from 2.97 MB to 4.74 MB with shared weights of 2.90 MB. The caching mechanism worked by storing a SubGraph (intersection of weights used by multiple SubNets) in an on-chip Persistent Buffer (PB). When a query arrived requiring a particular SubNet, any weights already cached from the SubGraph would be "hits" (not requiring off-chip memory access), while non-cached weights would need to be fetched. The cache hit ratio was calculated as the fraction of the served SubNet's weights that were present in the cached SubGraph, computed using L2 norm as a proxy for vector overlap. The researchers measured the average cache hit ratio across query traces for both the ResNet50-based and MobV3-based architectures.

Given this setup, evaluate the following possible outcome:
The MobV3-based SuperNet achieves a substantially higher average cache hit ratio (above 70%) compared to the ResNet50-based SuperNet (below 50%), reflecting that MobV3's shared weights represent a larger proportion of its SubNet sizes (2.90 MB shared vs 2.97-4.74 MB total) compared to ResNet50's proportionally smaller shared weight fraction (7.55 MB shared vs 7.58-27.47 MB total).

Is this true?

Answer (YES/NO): NO